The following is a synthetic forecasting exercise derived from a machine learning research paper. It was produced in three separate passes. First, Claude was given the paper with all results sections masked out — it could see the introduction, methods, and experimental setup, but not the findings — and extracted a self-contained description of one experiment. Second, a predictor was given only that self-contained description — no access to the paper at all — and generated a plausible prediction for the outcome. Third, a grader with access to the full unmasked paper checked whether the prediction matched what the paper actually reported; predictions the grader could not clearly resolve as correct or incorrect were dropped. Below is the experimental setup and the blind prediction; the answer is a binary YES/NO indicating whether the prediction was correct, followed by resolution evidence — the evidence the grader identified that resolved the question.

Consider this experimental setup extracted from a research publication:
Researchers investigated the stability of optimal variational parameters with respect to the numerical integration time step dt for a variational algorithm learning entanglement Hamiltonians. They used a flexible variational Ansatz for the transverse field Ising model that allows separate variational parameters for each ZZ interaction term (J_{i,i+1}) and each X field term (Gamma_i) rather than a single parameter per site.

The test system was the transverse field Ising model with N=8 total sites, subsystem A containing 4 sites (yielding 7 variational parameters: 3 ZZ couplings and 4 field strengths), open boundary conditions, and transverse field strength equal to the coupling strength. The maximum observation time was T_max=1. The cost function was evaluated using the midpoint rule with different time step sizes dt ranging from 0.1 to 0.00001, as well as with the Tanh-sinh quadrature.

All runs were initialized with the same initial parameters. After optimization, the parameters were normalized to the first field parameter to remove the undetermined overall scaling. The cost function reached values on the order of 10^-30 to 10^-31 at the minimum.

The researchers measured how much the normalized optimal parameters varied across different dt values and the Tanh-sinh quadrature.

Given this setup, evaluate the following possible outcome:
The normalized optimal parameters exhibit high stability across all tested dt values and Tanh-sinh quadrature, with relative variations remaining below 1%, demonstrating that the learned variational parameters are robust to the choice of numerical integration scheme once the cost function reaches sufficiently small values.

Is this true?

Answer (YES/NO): YES